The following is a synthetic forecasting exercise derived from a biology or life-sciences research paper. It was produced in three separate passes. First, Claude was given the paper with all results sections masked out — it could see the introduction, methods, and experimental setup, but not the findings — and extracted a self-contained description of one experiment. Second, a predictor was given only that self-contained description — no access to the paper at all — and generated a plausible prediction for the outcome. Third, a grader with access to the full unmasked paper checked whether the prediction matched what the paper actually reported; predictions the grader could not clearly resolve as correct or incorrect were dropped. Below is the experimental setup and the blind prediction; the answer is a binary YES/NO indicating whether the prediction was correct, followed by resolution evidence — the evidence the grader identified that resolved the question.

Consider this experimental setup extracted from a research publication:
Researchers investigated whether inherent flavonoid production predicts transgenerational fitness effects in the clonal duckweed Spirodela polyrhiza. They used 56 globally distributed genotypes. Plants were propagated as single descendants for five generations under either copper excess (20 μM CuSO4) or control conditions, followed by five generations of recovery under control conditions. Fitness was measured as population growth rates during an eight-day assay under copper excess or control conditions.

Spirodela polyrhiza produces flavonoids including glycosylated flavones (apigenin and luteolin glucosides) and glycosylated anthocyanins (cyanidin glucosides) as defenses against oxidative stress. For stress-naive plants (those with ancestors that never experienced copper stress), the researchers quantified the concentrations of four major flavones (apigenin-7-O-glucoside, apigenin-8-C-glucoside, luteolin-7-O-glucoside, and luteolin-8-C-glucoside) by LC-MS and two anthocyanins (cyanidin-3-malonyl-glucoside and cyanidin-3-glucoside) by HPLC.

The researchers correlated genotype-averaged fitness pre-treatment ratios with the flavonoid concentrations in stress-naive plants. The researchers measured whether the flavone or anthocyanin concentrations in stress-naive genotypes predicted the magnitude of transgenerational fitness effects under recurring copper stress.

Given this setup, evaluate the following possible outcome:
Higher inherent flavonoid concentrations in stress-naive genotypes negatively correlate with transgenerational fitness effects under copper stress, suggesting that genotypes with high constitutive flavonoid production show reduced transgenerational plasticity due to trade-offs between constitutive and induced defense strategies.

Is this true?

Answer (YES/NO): NO